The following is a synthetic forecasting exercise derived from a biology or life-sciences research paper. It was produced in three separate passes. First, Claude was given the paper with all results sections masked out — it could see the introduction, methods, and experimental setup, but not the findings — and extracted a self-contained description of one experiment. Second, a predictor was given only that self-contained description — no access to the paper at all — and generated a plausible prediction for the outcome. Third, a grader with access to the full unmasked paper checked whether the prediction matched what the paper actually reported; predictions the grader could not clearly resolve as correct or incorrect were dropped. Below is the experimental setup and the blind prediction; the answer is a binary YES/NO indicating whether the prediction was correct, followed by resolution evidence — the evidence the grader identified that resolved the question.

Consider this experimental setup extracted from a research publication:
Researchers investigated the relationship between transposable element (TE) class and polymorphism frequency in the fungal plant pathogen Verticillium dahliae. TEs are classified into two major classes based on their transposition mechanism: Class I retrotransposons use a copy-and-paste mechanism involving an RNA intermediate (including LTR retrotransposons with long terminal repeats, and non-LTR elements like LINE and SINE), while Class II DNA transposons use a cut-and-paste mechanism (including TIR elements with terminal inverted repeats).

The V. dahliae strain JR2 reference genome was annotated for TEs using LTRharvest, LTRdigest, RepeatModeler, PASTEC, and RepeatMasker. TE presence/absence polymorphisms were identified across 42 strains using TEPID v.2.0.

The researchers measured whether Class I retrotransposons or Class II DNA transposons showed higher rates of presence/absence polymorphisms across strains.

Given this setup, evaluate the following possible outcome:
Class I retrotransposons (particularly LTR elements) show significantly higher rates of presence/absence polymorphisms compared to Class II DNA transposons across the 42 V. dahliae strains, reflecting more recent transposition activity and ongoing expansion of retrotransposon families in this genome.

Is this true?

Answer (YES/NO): YES